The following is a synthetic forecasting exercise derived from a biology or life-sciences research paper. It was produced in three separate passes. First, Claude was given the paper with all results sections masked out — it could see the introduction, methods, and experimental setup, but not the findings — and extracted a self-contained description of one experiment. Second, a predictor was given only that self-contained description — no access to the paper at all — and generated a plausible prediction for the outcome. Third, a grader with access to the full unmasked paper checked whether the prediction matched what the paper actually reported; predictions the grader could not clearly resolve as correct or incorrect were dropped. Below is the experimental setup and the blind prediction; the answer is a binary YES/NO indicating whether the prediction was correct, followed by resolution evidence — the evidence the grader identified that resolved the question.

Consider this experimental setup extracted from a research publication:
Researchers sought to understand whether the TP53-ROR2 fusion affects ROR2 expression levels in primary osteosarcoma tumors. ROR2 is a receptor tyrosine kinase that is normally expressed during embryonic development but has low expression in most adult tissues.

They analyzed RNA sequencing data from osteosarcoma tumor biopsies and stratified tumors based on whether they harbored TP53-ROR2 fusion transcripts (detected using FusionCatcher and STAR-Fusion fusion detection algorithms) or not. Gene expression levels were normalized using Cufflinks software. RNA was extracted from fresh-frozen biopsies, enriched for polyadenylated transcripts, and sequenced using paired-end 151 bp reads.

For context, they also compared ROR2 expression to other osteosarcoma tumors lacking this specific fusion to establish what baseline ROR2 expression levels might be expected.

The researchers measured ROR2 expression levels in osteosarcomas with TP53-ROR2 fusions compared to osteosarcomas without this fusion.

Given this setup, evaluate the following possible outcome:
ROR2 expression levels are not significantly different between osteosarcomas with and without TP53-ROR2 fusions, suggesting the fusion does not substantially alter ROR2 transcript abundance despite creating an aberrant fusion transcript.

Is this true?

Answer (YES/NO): NO